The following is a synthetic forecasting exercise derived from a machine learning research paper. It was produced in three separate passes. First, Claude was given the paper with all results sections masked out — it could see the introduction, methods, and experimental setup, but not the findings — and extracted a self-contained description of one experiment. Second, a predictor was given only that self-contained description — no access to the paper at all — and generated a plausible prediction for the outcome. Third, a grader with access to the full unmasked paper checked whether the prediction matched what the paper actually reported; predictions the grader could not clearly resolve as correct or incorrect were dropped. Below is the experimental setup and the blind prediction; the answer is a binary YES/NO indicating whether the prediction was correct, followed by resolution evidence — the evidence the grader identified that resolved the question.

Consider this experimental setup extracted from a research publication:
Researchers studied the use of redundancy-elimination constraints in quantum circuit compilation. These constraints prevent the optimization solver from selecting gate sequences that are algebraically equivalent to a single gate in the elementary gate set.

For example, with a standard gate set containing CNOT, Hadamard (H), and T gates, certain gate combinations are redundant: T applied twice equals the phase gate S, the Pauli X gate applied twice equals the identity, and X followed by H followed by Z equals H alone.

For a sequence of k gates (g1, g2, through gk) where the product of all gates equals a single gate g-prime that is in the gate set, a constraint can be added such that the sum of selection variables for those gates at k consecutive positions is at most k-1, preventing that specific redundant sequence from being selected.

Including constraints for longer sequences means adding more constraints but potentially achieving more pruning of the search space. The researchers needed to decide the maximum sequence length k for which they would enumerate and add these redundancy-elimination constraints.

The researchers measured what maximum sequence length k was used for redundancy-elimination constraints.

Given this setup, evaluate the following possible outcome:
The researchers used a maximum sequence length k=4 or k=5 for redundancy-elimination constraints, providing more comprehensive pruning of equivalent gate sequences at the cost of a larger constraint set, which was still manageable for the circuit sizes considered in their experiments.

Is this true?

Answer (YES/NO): YES